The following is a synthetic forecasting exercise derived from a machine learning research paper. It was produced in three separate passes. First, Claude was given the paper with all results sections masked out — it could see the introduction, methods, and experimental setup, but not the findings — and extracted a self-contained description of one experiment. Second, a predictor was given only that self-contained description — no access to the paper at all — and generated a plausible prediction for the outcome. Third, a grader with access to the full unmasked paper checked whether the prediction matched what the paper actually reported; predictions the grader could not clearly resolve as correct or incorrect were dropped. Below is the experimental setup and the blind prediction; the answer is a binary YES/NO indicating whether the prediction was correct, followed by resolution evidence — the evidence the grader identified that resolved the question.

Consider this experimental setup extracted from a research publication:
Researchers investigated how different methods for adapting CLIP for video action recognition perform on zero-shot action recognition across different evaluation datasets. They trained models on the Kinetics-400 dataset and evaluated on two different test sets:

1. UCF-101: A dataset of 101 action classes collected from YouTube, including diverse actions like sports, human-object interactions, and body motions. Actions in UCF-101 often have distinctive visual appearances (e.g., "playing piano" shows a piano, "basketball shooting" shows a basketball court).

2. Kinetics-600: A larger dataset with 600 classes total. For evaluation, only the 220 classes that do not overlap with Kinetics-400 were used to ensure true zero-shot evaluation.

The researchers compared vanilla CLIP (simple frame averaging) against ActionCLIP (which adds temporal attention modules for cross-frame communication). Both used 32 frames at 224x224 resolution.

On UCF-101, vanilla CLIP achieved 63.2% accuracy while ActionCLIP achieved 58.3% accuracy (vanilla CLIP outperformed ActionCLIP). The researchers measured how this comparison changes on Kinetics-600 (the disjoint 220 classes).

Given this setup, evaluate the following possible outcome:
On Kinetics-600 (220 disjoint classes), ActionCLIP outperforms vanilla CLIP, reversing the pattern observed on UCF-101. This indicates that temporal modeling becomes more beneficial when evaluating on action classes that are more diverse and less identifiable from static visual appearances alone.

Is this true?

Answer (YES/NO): YES